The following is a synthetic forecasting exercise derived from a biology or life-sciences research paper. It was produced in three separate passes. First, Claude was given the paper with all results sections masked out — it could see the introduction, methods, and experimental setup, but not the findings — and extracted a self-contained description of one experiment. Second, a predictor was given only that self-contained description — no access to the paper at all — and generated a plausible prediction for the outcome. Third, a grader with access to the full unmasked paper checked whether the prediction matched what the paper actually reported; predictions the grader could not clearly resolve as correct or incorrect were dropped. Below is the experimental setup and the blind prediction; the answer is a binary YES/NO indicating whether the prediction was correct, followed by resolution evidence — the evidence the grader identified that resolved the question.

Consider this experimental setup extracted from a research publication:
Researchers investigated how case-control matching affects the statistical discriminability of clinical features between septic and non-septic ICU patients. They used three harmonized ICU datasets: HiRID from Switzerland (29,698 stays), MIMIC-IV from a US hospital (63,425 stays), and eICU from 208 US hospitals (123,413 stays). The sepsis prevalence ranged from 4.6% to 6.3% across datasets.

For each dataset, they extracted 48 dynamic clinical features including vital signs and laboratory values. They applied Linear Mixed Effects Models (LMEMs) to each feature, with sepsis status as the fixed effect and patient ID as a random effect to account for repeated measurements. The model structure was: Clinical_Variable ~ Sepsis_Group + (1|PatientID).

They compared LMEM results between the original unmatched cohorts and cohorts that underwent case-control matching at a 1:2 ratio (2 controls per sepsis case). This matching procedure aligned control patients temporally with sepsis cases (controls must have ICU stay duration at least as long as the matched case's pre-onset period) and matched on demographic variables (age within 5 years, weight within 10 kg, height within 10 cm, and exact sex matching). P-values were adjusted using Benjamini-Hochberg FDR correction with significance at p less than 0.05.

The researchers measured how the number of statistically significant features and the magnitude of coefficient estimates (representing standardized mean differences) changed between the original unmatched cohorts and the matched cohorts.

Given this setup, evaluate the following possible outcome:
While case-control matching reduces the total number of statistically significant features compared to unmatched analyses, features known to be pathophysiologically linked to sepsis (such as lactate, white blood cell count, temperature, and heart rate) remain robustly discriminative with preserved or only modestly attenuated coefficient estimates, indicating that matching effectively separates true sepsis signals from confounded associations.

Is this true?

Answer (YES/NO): NO